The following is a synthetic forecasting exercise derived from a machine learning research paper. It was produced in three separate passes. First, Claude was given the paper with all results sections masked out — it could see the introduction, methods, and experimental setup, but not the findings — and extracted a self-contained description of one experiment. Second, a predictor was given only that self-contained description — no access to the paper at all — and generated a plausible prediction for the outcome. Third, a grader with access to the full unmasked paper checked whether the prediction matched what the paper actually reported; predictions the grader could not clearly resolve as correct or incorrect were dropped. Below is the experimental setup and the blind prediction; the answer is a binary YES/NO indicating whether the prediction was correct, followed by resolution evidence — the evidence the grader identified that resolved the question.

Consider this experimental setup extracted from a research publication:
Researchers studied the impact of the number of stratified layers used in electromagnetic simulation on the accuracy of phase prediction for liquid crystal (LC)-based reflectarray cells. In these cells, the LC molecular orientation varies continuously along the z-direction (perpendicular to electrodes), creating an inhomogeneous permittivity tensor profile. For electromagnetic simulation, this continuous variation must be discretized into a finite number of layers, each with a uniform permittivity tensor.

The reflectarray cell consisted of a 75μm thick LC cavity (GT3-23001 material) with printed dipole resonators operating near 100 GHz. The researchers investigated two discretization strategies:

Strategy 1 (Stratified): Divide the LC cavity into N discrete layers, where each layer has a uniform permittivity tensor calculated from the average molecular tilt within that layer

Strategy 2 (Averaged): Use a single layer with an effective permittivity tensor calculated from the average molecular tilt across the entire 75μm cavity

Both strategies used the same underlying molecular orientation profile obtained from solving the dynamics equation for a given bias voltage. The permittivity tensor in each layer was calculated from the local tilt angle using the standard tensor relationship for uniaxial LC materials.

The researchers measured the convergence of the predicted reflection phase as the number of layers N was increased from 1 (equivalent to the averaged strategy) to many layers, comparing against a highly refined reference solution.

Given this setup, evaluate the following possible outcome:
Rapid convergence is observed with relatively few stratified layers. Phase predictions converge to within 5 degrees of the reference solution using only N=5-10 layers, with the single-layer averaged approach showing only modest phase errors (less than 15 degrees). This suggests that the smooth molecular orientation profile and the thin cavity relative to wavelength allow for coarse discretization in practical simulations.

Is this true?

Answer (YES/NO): NO